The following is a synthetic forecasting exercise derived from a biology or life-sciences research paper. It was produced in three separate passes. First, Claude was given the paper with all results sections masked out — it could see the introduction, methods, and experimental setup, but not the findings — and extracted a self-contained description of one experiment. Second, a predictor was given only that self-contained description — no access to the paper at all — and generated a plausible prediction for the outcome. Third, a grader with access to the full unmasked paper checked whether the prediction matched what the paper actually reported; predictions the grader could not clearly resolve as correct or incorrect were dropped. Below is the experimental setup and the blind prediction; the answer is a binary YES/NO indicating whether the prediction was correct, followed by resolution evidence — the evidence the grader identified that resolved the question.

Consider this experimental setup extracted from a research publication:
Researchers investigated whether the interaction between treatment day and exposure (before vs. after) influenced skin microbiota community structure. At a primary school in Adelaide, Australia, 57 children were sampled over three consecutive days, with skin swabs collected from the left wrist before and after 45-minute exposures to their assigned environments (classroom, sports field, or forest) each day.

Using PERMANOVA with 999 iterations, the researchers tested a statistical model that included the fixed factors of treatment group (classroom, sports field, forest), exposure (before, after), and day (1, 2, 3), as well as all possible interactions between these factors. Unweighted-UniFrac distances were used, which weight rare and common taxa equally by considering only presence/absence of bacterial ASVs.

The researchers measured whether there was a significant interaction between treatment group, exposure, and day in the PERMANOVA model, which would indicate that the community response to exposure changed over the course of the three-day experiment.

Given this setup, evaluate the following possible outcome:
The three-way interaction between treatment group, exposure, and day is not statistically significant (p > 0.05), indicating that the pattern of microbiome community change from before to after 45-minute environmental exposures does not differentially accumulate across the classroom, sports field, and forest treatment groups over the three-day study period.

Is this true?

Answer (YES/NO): NO